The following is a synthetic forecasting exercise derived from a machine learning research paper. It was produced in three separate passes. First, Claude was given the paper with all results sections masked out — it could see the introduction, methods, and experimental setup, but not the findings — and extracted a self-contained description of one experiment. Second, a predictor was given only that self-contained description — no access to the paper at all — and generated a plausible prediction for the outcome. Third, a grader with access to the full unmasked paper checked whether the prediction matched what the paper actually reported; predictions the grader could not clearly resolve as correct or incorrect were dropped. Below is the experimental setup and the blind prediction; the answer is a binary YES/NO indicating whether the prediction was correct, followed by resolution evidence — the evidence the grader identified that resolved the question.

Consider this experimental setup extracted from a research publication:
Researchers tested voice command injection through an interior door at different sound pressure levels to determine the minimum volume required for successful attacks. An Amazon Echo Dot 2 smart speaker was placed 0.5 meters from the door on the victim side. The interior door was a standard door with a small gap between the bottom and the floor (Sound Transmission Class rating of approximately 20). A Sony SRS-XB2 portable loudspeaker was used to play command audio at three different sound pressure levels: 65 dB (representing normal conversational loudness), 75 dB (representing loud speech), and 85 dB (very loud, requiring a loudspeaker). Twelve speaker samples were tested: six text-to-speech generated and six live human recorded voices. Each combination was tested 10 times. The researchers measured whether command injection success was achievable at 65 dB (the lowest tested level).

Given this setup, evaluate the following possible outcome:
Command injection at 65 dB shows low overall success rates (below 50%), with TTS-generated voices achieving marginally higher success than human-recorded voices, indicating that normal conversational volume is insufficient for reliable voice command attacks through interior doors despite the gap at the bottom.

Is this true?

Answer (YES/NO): NO